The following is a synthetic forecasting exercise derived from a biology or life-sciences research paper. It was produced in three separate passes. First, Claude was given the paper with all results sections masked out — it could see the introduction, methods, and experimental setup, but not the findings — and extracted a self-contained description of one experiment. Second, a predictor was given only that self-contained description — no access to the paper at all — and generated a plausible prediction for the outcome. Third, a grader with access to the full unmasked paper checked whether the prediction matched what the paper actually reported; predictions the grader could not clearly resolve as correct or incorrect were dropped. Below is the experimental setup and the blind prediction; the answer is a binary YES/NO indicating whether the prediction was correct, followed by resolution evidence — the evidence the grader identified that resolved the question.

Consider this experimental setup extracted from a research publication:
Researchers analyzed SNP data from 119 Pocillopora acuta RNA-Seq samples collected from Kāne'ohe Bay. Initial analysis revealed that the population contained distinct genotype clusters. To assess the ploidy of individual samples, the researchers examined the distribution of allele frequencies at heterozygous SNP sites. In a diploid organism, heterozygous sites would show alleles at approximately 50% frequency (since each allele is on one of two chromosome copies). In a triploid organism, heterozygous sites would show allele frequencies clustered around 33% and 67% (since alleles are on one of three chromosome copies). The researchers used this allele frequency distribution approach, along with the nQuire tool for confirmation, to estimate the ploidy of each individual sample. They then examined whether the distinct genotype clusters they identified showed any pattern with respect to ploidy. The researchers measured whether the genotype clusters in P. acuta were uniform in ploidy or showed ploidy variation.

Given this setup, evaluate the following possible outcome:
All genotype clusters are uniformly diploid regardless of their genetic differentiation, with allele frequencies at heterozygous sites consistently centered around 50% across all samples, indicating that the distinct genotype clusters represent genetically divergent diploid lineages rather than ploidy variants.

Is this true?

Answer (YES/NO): NO